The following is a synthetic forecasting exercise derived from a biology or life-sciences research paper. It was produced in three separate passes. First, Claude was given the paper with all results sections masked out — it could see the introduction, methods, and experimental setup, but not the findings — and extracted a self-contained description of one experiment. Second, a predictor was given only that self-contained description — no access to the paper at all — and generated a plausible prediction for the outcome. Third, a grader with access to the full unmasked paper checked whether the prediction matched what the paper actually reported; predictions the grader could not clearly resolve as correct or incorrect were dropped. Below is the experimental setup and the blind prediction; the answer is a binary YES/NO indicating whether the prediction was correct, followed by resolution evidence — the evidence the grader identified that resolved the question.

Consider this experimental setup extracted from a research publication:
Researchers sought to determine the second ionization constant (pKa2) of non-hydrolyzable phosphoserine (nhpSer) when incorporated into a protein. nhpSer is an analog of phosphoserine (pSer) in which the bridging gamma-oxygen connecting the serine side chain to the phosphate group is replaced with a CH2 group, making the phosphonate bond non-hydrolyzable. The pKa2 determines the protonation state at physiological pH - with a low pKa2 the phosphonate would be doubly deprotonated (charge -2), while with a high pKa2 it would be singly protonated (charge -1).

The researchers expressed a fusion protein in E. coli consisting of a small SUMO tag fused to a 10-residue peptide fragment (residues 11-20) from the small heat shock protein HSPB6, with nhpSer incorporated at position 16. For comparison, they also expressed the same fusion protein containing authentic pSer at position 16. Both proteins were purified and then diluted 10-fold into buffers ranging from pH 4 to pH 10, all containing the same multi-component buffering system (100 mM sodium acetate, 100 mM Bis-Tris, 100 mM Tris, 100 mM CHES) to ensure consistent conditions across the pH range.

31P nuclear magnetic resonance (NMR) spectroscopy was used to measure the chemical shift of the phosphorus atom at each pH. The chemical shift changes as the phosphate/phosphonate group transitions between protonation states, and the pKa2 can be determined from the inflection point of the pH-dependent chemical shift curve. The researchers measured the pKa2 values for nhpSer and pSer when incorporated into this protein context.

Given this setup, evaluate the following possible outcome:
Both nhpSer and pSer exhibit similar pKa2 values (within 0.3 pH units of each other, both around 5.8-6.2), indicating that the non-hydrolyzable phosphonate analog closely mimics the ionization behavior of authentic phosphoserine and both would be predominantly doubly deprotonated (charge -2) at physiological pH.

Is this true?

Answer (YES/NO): NO